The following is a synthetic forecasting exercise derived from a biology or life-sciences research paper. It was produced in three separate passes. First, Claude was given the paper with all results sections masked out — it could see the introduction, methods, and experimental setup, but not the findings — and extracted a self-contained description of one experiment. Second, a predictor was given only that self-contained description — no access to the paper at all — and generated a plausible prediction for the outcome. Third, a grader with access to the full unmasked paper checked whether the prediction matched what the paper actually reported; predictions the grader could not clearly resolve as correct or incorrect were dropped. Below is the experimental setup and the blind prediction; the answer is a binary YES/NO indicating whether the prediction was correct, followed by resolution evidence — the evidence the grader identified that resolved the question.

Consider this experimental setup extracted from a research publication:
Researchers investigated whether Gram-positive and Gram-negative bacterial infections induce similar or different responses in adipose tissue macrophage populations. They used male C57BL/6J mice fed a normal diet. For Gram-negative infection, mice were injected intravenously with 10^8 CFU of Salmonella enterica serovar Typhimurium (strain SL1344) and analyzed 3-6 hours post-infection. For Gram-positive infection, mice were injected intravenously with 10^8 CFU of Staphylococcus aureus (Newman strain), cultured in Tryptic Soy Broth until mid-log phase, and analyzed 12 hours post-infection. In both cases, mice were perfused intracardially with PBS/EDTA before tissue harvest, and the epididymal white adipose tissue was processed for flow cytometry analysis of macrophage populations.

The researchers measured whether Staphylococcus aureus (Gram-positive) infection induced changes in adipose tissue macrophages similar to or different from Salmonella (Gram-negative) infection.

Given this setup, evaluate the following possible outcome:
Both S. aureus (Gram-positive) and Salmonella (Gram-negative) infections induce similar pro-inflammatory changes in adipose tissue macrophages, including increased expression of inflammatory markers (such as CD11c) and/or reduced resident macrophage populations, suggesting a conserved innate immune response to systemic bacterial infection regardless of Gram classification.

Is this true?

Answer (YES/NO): YES